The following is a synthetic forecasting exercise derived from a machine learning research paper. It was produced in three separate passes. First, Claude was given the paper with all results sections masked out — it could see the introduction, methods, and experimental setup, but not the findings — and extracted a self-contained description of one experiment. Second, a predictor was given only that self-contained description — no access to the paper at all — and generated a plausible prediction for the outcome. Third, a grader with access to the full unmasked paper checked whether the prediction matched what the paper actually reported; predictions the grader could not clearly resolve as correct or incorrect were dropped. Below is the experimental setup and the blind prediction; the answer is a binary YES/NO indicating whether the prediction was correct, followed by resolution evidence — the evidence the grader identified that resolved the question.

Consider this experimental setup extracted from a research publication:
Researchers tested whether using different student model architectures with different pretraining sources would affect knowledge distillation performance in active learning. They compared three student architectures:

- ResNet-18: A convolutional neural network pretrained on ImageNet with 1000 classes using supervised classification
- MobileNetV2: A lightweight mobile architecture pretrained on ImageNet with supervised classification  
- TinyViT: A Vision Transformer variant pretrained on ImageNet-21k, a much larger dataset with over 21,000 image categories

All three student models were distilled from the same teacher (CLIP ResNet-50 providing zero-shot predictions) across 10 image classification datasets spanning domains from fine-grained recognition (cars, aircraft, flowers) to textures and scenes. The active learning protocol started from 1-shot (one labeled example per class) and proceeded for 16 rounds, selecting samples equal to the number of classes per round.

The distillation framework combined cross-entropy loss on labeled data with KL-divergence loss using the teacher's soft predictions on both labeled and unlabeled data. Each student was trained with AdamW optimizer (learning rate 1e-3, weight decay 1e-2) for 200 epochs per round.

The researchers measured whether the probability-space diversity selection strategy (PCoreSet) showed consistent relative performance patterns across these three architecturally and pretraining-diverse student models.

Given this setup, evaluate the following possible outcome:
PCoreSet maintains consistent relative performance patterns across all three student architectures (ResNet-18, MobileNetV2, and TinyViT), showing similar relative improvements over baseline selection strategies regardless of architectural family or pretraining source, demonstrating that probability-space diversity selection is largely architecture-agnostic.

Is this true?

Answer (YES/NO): YES